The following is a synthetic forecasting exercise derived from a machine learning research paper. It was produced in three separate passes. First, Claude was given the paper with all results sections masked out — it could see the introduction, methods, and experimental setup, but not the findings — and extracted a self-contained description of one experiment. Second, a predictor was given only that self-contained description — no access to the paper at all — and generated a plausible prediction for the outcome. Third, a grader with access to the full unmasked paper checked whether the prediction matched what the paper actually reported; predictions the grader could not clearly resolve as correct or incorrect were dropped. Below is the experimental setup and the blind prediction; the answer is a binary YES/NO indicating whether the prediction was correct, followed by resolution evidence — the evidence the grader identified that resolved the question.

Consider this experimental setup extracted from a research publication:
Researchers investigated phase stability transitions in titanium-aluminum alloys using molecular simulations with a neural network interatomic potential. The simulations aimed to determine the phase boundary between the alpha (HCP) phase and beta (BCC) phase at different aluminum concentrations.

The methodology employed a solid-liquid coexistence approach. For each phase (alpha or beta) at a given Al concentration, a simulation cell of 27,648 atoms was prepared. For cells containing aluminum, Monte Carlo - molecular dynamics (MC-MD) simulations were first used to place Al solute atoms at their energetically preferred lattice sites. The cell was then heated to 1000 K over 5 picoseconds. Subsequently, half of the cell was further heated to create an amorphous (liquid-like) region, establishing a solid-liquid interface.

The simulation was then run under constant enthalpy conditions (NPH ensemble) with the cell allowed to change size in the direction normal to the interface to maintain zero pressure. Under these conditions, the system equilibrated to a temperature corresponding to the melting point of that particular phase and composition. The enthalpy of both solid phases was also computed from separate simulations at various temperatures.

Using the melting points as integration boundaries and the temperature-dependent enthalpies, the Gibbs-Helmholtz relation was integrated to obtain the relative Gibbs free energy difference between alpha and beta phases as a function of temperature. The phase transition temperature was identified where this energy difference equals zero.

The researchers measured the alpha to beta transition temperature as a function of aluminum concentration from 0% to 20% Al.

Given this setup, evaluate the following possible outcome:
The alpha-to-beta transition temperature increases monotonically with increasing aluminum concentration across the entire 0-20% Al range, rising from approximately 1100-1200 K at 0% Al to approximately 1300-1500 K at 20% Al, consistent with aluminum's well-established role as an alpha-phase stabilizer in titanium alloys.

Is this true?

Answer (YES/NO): YES